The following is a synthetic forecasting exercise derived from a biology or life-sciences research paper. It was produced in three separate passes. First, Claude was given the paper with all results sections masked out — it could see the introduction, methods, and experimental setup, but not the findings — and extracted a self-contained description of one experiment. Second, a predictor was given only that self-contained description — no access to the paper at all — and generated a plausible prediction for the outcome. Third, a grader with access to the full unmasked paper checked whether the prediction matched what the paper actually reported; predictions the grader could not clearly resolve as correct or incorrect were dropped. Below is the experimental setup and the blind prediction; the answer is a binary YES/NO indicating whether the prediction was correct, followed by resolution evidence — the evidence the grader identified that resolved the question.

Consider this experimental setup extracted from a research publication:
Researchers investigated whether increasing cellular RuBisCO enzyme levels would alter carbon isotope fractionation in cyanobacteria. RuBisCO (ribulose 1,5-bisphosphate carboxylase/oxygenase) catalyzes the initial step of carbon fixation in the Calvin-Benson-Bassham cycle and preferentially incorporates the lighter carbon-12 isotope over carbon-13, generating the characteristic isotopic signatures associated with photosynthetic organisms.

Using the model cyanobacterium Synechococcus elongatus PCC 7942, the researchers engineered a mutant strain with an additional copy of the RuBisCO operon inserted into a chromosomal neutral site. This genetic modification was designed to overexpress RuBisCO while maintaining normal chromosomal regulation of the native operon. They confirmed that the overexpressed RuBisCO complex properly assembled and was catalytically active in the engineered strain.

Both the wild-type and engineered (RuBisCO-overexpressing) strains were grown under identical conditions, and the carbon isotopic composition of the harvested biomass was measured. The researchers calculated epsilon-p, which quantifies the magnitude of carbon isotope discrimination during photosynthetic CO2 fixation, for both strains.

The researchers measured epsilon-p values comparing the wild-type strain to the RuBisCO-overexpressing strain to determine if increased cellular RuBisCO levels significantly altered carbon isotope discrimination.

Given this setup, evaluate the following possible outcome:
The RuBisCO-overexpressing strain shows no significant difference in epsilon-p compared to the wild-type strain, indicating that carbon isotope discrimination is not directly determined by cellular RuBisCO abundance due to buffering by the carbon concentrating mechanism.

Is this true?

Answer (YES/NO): YES